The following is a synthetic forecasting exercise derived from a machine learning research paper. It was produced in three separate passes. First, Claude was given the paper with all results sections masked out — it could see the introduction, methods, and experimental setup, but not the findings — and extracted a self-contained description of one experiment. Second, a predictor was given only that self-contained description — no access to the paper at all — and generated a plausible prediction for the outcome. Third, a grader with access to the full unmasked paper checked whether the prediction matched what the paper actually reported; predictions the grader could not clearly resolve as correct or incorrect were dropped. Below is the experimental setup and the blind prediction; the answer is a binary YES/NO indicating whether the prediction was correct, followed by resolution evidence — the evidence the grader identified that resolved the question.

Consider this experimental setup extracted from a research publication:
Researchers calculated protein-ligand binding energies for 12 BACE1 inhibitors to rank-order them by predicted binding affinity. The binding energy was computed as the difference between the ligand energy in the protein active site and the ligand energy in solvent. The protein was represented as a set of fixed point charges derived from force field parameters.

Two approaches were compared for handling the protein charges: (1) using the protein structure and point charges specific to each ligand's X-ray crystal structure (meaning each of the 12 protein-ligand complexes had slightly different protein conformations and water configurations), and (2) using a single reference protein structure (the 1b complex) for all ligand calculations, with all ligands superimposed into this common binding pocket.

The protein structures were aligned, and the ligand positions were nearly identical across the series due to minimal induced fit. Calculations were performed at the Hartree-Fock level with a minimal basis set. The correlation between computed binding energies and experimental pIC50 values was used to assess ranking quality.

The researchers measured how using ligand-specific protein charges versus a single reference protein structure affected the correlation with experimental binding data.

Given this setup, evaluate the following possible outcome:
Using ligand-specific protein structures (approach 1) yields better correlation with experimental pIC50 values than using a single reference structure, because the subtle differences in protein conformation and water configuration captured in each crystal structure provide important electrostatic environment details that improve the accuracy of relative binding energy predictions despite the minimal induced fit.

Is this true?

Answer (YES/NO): NO